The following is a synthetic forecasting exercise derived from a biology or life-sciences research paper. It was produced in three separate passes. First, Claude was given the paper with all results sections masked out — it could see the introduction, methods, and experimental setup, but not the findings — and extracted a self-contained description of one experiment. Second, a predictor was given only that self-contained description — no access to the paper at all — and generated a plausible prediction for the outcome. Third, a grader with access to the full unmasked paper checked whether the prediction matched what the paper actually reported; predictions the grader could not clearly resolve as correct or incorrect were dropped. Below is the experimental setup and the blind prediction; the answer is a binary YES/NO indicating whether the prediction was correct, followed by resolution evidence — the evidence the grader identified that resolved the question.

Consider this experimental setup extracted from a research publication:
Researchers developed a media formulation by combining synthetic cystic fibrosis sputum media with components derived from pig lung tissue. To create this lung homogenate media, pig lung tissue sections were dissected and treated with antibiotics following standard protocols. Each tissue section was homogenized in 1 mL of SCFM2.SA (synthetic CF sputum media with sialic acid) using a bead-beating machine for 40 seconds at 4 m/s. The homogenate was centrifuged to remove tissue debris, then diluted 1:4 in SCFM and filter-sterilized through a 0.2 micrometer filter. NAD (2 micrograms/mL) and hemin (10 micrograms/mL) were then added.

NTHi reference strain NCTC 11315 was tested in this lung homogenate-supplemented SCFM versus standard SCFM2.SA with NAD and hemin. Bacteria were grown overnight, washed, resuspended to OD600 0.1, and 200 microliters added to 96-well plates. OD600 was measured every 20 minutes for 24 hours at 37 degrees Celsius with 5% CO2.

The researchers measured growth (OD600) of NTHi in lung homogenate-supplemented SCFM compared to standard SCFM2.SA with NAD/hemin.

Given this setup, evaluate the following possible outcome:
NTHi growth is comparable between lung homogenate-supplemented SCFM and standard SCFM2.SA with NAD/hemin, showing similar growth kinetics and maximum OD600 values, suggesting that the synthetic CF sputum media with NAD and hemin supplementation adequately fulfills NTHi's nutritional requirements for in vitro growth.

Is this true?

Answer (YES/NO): NO